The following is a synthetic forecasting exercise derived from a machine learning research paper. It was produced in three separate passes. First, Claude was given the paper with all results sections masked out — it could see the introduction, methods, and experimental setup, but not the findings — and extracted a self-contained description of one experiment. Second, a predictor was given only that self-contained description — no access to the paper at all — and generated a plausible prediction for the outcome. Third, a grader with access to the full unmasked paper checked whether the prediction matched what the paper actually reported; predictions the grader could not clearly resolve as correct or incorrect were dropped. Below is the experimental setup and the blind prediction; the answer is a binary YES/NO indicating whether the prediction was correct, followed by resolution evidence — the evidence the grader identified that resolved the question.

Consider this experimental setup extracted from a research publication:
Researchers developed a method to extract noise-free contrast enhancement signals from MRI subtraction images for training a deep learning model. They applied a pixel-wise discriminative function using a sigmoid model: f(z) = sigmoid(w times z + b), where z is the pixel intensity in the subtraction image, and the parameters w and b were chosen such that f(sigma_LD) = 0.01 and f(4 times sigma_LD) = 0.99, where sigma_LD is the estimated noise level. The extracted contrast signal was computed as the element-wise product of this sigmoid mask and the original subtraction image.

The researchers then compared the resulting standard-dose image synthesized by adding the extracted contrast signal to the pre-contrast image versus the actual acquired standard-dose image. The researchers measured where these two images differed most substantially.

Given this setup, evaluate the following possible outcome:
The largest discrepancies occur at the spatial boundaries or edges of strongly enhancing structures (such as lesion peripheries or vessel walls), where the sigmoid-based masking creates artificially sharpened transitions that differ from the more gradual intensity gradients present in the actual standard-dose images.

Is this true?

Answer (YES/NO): NO